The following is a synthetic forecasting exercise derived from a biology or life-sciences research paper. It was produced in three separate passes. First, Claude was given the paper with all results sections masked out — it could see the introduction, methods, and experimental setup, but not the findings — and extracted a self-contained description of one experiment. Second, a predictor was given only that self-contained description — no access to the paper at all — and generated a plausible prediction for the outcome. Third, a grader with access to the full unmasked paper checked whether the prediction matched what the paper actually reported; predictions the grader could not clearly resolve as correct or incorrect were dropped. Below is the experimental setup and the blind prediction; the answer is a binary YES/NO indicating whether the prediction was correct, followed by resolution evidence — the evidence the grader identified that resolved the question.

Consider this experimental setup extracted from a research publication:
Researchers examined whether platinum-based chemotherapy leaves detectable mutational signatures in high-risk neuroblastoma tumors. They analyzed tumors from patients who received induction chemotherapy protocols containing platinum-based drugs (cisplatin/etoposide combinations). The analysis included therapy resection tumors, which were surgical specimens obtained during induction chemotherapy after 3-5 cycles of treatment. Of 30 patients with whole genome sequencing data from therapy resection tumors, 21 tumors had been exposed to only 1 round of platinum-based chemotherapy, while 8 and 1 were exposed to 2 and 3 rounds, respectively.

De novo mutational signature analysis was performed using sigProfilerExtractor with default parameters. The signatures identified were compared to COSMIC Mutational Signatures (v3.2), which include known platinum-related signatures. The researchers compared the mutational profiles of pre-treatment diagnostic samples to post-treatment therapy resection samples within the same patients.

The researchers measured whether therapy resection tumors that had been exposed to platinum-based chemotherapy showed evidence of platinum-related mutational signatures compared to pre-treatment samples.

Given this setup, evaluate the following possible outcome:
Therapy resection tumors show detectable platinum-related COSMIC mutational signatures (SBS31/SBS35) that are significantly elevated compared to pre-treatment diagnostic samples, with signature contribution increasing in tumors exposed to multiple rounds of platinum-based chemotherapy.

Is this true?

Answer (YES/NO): YES